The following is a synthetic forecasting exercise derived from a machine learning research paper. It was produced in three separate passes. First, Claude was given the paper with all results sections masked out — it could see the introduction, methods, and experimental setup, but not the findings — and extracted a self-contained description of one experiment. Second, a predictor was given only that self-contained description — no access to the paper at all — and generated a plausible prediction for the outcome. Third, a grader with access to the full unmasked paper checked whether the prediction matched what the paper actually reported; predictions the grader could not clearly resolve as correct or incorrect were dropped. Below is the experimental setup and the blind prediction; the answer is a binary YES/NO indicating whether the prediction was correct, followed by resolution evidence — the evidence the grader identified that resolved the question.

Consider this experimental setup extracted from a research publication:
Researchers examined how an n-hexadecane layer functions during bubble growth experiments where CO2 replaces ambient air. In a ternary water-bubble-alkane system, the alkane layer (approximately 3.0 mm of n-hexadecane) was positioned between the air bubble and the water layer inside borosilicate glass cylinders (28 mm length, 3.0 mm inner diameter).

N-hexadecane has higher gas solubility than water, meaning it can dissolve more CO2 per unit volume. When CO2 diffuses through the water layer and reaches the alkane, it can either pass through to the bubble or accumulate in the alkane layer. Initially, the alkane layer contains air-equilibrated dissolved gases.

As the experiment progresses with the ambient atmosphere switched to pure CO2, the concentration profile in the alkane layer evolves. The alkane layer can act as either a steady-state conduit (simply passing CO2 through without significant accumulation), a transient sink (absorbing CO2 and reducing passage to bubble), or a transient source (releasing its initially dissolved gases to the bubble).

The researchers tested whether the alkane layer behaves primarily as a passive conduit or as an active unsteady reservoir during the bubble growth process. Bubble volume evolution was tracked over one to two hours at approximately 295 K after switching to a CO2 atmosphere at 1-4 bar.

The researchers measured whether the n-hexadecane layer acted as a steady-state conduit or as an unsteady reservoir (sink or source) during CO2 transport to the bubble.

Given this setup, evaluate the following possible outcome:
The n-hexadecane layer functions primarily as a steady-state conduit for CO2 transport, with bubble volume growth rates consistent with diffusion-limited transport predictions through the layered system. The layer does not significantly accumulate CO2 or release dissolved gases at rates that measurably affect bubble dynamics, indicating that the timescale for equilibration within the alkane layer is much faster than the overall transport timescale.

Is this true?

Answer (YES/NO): NO